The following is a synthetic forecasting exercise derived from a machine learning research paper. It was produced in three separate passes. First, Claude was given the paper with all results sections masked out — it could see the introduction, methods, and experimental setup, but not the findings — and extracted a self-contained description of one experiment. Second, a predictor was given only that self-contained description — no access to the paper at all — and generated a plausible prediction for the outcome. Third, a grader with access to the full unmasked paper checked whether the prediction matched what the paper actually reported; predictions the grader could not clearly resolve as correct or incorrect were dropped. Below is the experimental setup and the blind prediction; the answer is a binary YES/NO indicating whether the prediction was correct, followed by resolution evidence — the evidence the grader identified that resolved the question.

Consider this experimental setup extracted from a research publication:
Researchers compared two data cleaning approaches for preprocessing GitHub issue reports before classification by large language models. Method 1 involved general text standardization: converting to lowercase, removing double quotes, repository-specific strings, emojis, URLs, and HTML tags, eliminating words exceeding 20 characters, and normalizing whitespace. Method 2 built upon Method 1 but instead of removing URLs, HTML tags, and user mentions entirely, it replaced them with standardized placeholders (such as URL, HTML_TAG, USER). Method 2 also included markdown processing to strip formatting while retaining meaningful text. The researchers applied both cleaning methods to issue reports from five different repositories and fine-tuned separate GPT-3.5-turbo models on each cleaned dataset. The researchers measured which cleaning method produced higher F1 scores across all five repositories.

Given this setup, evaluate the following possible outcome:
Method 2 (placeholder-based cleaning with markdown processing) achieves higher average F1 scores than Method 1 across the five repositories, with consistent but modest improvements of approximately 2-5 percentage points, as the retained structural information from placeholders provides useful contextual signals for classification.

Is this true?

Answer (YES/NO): NO